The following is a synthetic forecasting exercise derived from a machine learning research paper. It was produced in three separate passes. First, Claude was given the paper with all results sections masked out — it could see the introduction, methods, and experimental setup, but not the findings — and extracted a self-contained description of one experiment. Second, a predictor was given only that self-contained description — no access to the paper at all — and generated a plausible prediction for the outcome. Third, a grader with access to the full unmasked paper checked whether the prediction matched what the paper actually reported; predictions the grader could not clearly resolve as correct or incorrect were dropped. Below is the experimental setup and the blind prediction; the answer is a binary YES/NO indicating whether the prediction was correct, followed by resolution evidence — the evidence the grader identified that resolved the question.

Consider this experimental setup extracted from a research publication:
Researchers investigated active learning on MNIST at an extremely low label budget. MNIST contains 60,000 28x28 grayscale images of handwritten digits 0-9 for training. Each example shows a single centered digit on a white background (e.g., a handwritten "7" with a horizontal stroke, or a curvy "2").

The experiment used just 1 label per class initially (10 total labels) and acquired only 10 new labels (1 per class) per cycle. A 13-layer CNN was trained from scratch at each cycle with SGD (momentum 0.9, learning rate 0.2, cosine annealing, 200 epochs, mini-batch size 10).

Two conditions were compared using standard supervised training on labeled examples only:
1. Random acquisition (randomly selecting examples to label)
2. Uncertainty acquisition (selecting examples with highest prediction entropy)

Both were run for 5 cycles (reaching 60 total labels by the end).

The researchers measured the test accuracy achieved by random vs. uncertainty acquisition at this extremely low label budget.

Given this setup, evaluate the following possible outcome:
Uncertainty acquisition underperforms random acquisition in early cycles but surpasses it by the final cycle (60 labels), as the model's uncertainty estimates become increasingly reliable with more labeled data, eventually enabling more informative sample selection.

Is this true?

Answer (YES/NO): NO